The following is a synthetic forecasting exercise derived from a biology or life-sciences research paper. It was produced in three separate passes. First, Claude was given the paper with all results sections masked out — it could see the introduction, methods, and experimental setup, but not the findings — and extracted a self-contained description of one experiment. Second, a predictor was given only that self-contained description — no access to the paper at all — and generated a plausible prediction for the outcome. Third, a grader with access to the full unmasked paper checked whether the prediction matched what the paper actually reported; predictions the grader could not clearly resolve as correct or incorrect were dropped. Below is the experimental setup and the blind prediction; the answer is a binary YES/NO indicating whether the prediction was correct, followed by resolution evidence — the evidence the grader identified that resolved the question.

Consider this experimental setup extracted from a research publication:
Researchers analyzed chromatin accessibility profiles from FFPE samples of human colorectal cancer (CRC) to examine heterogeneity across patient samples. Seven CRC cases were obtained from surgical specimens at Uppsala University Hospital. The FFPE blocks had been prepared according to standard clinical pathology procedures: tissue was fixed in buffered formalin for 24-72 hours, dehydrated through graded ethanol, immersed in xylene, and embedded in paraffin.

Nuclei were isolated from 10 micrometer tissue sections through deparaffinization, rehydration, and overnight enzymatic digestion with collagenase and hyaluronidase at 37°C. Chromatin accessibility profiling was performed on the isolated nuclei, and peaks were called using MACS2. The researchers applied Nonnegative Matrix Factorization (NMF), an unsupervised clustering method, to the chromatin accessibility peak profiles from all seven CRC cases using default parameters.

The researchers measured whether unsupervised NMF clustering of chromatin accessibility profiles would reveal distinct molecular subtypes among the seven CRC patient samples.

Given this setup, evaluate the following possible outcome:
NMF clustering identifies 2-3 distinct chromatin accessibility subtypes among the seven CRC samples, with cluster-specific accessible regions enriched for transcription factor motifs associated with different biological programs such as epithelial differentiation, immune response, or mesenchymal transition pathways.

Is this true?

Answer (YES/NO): YES